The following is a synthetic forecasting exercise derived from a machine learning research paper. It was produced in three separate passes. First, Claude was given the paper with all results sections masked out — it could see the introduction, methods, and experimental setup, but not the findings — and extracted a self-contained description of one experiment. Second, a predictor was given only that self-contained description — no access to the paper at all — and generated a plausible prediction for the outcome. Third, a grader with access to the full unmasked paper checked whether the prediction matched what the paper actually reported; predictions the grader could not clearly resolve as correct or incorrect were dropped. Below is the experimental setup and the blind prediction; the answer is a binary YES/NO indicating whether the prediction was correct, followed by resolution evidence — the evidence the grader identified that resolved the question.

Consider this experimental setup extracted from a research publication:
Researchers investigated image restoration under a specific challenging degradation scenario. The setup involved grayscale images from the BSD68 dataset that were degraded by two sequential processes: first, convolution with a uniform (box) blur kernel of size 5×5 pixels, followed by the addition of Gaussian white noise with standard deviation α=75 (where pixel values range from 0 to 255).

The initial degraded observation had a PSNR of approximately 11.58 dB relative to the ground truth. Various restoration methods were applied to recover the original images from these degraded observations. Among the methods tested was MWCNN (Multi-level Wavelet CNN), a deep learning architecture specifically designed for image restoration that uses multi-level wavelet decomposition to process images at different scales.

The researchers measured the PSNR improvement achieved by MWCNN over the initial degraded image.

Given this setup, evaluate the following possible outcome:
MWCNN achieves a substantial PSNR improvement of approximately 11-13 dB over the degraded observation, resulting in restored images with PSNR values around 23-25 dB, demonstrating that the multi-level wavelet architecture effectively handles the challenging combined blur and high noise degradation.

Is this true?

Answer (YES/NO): NO